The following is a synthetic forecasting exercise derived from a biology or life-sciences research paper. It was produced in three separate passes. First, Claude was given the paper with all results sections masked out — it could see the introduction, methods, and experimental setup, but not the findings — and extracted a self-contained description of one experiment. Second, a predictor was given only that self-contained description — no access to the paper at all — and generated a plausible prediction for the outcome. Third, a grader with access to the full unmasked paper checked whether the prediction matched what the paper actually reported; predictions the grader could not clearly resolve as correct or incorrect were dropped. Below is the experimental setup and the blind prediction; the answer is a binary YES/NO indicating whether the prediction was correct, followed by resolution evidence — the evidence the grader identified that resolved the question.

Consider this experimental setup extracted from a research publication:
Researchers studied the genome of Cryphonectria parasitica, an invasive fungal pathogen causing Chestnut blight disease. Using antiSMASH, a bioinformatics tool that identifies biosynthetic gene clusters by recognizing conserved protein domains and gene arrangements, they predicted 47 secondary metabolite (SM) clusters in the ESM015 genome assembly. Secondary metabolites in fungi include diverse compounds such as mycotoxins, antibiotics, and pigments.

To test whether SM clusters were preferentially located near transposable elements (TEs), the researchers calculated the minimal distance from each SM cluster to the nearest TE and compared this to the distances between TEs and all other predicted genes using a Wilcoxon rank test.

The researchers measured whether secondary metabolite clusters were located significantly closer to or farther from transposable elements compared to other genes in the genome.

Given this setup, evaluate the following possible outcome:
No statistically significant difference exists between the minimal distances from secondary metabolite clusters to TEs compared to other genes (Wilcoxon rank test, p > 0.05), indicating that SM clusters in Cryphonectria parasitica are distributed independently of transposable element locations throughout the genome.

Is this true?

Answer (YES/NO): NO